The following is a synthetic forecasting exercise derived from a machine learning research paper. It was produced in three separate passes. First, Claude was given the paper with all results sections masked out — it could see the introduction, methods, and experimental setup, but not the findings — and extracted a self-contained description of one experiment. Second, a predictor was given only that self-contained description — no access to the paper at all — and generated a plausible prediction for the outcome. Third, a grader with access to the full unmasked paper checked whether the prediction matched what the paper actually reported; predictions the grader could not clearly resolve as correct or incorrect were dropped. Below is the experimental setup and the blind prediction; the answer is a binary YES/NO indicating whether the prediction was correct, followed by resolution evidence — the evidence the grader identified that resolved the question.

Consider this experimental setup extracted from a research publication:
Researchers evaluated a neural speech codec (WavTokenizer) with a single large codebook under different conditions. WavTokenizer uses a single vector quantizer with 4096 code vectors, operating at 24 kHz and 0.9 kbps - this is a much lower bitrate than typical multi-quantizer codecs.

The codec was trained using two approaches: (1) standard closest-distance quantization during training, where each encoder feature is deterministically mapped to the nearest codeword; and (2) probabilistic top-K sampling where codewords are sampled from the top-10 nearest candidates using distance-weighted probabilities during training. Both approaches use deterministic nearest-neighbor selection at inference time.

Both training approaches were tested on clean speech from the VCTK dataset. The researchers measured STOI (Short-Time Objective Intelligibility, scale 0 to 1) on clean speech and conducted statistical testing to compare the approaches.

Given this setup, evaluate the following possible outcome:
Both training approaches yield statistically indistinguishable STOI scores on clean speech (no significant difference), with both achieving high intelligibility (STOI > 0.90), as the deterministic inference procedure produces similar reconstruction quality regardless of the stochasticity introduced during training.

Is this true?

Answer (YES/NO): NO